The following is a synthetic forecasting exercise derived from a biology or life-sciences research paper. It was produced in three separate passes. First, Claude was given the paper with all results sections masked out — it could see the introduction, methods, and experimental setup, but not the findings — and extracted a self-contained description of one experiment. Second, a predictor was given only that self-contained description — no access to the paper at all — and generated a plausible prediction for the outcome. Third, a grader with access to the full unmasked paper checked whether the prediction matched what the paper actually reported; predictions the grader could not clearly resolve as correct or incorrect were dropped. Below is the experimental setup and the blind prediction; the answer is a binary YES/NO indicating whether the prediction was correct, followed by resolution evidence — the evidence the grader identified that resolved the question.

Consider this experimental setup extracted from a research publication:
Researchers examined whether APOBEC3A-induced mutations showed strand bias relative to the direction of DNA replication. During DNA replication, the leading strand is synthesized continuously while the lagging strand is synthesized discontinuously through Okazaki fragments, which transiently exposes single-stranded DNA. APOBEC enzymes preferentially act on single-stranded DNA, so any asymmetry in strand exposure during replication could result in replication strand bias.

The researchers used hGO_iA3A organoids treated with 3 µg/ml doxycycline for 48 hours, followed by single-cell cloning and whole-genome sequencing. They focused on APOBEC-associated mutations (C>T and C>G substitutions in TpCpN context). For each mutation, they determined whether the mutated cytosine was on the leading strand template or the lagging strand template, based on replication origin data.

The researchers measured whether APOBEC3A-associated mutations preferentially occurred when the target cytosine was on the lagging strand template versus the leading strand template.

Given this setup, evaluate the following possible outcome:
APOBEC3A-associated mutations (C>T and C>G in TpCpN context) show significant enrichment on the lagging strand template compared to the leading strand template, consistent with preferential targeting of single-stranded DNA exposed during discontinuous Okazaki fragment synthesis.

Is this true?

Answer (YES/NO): YES